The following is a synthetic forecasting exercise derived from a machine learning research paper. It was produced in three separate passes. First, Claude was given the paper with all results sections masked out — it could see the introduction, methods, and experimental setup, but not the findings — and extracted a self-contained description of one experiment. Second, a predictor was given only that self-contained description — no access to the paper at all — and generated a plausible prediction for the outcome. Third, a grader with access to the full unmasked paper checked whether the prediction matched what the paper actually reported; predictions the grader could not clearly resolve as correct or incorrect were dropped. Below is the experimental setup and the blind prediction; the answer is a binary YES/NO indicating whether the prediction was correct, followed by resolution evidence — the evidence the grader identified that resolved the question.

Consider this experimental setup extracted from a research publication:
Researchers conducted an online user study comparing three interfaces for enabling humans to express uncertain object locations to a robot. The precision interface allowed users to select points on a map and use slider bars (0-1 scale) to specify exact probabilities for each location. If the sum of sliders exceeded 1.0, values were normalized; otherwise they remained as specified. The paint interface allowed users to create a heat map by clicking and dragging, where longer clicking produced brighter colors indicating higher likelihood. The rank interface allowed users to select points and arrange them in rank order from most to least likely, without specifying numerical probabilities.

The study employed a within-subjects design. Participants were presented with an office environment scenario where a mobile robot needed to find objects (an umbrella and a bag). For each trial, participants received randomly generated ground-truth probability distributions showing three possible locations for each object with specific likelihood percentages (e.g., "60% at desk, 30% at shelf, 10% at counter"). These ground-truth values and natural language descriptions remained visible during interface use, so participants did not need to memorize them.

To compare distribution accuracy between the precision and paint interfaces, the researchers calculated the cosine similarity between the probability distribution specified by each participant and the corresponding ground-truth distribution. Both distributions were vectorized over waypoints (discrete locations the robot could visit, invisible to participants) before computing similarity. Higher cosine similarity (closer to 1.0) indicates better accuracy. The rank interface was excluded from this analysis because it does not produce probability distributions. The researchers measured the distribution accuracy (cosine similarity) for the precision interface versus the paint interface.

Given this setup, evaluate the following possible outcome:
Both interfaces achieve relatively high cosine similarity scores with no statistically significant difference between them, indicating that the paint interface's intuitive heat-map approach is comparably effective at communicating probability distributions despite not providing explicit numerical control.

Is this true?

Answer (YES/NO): YES